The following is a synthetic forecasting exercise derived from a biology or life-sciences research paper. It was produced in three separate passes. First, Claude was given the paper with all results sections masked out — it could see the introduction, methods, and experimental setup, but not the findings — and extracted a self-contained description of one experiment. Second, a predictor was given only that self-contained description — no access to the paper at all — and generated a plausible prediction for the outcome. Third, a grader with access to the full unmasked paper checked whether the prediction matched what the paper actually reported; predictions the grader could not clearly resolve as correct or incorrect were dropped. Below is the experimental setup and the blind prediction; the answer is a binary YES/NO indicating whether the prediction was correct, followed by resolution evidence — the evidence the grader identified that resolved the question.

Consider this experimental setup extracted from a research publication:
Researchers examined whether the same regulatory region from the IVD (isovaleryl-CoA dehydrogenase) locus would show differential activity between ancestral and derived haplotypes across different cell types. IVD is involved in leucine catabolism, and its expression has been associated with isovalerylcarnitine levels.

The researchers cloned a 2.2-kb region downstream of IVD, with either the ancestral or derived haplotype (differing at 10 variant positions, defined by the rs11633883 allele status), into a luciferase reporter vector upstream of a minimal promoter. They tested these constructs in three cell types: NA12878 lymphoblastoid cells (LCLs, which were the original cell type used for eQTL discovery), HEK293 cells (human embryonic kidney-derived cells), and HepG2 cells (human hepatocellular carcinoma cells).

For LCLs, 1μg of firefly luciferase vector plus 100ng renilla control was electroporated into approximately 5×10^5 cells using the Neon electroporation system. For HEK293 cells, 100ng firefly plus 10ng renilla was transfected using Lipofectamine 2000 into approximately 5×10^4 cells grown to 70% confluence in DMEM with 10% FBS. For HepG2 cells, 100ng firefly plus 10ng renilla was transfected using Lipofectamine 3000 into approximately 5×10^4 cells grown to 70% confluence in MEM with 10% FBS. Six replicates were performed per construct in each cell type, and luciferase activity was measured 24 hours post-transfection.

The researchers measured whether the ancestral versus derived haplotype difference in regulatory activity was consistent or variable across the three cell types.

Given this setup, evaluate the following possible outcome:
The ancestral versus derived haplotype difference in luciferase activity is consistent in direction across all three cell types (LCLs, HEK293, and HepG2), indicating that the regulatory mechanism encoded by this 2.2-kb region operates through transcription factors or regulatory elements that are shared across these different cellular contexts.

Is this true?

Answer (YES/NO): YES